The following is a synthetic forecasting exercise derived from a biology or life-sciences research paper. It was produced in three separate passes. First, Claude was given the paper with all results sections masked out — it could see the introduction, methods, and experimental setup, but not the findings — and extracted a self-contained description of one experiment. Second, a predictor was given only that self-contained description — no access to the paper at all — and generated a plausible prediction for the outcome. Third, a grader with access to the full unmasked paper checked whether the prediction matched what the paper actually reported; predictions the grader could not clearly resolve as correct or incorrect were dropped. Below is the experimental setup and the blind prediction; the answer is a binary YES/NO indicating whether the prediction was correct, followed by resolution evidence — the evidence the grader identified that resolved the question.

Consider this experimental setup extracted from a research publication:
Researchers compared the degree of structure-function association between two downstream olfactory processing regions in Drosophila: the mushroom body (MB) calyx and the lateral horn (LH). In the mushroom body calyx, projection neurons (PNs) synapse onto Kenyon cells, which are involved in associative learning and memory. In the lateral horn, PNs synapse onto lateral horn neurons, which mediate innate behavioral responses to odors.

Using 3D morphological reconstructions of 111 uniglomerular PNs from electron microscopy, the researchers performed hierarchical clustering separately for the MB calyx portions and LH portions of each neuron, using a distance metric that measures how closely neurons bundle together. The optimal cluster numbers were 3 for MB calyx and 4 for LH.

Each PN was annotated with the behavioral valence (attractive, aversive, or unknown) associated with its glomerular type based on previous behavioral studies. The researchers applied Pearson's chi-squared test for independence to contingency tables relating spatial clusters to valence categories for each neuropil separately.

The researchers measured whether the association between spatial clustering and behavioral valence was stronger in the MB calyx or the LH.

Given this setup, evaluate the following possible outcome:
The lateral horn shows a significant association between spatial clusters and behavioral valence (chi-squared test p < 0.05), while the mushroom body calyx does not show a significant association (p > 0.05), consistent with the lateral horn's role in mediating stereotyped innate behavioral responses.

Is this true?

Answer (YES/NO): YES